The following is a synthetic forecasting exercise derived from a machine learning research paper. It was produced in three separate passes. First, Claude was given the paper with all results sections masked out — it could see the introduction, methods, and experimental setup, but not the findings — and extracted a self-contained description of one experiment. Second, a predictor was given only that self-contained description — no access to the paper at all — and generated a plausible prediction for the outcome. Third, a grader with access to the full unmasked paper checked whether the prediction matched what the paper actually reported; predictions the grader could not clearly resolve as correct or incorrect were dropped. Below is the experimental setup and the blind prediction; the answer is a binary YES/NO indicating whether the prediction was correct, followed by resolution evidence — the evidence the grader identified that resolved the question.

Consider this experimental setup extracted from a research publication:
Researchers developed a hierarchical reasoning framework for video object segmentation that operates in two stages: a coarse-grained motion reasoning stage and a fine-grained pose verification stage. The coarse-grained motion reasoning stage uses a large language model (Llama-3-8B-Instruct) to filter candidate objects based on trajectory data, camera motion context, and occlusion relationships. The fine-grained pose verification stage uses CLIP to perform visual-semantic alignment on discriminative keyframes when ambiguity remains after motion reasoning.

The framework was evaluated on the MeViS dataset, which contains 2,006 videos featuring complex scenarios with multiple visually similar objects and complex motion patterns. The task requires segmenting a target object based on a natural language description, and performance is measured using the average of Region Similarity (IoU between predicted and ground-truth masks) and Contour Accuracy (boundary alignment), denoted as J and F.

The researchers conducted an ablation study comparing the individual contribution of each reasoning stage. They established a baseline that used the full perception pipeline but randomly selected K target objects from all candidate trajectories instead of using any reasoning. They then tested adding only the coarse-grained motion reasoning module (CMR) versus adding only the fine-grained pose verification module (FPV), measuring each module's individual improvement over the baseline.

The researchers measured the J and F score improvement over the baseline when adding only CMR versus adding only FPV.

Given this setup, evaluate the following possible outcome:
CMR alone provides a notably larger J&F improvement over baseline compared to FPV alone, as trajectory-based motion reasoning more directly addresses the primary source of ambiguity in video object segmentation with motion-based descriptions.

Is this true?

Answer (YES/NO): YES